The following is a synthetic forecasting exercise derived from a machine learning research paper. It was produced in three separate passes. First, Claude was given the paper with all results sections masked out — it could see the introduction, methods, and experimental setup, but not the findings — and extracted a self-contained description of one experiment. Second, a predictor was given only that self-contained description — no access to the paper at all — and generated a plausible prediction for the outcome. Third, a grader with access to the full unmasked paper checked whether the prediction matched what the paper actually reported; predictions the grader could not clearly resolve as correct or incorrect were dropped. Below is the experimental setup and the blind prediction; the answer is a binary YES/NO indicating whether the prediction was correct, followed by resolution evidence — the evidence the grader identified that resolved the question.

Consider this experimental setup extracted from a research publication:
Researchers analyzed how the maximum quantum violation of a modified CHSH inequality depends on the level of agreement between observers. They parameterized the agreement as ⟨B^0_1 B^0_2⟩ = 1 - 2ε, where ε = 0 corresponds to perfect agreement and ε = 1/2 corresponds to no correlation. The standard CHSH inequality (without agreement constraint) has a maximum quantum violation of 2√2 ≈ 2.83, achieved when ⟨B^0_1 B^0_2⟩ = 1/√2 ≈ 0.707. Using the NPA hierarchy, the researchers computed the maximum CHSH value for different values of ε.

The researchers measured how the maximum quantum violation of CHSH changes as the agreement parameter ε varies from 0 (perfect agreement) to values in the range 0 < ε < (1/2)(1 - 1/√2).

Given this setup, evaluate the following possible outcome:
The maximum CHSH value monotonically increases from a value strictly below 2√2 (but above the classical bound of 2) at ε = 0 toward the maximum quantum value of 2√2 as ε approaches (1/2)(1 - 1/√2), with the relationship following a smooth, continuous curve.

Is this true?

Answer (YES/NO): YES